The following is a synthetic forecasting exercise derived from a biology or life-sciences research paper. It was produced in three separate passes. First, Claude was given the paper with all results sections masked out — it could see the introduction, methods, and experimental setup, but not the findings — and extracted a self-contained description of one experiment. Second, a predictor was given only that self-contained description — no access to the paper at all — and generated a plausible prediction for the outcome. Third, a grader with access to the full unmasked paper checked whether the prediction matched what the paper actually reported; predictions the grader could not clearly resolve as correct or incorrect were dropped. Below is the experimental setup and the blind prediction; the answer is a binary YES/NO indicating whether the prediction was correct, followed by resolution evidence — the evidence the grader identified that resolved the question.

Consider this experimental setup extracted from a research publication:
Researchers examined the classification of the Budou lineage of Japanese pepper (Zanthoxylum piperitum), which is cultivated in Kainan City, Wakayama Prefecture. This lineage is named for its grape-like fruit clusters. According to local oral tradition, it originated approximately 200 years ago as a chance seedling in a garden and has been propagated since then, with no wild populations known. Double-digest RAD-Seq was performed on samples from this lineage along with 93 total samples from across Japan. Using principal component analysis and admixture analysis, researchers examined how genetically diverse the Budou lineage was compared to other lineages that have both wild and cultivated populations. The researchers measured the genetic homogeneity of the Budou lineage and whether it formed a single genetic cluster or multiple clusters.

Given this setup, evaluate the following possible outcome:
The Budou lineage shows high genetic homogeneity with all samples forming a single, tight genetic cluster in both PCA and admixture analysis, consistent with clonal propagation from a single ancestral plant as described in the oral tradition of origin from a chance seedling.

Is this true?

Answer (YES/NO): NO